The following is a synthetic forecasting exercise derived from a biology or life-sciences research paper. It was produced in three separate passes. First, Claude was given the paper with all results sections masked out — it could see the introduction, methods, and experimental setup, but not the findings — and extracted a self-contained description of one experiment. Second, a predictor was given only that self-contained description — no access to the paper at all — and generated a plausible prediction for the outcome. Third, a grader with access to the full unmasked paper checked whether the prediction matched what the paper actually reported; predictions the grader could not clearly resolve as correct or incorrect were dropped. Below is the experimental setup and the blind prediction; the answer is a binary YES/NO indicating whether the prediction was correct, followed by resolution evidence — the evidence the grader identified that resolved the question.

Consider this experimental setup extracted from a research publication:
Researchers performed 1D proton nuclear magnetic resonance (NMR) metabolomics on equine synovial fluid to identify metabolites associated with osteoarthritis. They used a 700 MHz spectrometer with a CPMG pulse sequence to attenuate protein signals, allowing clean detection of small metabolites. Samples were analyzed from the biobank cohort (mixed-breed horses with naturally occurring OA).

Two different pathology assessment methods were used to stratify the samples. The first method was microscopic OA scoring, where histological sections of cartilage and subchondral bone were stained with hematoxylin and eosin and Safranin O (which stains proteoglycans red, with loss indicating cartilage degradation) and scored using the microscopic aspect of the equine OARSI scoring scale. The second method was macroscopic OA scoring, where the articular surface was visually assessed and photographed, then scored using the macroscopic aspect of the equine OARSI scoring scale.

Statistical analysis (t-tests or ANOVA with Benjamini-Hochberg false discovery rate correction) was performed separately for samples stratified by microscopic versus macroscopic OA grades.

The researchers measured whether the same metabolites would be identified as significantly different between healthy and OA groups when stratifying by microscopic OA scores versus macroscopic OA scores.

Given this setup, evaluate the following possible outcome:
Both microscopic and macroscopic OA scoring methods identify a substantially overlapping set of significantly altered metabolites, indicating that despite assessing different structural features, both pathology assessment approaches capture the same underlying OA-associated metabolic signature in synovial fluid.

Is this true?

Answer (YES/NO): NO